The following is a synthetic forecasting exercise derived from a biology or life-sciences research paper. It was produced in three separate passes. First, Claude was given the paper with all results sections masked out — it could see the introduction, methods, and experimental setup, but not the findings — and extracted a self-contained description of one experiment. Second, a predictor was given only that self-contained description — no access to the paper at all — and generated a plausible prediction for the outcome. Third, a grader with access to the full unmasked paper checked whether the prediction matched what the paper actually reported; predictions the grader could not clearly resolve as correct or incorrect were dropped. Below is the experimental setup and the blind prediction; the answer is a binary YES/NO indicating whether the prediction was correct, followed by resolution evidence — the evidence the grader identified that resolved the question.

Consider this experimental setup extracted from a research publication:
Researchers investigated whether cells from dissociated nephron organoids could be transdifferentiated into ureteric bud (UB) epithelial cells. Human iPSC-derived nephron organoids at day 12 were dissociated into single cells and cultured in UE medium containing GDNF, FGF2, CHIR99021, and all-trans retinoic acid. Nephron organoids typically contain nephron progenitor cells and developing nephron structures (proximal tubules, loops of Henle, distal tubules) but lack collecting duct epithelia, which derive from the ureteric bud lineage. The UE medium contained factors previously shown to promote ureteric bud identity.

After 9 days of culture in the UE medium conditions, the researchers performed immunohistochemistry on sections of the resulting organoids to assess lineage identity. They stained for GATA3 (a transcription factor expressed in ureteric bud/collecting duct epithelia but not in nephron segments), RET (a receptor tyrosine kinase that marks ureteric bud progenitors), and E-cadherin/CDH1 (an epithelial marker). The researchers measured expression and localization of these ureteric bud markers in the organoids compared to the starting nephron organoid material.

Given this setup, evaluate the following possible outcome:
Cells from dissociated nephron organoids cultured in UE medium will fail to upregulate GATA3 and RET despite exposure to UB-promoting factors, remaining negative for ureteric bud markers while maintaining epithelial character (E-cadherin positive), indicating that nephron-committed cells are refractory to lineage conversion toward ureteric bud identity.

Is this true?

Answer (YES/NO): NO